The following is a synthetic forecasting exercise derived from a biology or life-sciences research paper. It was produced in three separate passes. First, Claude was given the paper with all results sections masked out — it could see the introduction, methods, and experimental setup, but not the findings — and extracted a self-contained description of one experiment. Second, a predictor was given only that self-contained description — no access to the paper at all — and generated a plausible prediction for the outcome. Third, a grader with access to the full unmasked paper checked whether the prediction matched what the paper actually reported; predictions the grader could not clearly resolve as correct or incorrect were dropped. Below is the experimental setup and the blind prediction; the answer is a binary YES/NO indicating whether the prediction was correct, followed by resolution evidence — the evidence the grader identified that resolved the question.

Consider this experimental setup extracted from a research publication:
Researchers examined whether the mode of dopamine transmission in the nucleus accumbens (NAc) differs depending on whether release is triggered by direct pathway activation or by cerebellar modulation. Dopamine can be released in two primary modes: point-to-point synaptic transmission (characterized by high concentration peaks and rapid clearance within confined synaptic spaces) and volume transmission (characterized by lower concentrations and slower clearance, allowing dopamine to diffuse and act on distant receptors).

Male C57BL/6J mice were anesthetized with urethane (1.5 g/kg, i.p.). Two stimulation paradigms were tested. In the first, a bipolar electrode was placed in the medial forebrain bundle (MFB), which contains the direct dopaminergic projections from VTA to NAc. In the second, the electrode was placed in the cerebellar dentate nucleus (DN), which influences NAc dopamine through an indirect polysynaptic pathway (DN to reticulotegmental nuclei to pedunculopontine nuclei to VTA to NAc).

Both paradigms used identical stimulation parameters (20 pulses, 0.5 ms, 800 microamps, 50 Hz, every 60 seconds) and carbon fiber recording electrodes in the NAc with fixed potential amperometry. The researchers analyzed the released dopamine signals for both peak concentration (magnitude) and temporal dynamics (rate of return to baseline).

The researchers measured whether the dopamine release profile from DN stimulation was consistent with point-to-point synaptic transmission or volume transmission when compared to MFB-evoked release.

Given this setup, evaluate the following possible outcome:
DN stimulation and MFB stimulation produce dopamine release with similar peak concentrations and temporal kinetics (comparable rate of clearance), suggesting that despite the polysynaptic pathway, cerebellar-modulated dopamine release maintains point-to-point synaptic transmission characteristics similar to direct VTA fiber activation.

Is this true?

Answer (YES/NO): NO